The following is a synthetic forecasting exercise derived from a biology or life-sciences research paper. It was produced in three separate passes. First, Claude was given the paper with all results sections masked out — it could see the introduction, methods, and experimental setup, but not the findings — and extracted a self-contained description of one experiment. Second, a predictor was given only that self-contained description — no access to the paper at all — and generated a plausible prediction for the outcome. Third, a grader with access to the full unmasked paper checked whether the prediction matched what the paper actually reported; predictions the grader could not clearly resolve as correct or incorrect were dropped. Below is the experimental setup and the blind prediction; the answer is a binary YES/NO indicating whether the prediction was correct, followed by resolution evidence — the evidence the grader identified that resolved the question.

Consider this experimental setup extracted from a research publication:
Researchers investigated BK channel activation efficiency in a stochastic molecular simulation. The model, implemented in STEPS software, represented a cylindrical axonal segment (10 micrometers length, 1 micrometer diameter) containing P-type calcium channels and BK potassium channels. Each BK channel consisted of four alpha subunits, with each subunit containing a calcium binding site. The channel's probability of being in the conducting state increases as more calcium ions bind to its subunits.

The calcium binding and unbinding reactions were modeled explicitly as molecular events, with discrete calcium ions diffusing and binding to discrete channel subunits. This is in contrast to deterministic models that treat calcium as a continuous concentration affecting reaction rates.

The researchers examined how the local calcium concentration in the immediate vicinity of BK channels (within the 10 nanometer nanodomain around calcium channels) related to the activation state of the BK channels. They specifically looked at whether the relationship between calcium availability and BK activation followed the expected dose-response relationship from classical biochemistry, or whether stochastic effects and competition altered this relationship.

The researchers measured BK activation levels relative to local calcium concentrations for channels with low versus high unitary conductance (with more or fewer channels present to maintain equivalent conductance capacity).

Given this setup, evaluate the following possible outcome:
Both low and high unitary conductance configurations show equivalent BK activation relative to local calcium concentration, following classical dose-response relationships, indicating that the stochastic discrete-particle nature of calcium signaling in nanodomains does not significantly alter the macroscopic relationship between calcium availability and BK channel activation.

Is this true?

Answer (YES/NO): NO